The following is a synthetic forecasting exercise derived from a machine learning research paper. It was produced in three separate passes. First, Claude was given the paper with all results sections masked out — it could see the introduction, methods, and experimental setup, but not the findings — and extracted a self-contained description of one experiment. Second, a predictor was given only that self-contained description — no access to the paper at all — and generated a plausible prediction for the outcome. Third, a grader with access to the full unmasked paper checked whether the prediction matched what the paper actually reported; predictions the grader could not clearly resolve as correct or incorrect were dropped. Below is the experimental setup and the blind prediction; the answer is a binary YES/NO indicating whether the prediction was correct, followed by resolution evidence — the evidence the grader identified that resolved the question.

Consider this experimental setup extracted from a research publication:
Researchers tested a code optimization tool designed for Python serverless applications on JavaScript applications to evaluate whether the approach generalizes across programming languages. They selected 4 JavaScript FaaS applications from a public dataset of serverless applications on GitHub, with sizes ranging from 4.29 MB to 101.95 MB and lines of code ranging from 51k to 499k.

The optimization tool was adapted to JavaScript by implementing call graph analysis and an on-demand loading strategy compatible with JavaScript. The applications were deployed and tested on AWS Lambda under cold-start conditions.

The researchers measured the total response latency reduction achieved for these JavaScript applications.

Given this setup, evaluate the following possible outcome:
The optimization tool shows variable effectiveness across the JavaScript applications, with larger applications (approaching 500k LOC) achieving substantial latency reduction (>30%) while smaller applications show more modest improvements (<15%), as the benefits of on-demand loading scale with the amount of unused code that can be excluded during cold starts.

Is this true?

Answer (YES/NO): NO